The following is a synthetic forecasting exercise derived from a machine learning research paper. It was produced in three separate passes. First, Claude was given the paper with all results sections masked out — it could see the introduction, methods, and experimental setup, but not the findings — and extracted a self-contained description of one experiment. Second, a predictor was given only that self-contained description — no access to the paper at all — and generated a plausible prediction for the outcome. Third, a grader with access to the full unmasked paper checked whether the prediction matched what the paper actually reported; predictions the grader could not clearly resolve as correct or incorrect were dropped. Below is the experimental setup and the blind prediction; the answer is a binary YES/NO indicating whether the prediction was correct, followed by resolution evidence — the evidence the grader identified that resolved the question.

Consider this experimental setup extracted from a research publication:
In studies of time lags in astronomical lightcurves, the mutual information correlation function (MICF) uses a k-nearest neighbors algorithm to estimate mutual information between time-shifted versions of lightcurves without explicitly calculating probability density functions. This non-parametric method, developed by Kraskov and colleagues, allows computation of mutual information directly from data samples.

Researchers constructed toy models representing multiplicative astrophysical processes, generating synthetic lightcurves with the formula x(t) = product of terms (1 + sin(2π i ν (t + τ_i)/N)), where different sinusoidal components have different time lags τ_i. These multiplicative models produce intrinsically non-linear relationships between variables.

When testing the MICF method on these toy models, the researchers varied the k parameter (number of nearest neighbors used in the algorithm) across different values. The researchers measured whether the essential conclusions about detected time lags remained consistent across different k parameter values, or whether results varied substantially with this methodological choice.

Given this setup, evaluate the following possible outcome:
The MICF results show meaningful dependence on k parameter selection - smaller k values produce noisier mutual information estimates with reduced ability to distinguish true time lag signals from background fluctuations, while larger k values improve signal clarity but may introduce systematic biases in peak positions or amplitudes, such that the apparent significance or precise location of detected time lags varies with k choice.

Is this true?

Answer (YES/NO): NO